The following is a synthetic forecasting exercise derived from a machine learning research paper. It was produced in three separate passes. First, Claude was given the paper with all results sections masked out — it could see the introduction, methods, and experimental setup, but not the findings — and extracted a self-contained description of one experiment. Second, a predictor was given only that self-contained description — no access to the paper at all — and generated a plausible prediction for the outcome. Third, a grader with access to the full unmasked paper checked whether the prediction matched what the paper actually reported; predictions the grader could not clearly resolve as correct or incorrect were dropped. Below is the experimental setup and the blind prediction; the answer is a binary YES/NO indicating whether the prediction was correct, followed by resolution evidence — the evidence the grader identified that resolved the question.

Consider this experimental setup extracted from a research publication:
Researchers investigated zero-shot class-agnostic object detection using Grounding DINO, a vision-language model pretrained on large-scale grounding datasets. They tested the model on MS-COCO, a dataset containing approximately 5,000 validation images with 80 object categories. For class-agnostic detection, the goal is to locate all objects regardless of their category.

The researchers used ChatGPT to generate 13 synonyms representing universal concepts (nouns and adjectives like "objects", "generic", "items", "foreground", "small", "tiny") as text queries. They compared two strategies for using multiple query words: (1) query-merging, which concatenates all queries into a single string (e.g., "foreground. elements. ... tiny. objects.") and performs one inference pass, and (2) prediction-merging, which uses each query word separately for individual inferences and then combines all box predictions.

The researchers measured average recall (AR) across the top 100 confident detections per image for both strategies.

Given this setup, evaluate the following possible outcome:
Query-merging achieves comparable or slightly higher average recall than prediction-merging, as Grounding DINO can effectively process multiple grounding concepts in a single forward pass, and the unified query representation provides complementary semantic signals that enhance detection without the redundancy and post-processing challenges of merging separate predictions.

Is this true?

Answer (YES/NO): NO